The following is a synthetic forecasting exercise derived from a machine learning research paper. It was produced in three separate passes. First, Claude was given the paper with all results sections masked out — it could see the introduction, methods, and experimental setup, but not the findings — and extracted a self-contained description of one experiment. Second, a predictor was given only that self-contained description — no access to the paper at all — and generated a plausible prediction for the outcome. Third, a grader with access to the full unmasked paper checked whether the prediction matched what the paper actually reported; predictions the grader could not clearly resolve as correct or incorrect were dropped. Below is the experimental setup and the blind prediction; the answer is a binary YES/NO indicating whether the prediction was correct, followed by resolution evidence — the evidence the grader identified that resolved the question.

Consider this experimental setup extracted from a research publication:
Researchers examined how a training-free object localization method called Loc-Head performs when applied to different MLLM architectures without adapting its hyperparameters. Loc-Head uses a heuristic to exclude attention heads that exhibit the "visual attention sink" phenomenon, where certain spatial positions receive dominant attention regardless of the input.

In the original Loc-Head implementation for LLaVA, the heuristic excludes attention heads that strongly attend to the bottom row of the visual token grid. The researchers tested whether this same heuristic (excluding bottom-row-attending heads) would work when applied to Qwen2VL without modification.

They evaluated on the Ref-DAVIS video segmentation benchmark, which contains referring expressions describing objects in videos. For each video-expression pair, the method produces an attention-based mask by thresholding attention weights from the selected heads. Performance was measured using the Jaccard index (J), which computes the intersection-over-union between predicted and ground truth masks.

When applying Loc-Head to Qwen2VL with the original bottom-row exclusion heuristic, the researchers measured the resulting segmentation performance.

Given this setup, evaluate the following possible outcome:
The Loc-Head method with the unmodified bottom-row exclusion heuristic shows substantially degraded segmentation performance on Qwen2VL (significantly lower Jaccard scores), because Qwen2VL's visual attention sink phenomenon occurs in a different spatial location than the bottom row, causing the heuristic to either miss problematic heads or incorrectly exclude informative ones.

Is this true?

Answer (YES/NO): YES